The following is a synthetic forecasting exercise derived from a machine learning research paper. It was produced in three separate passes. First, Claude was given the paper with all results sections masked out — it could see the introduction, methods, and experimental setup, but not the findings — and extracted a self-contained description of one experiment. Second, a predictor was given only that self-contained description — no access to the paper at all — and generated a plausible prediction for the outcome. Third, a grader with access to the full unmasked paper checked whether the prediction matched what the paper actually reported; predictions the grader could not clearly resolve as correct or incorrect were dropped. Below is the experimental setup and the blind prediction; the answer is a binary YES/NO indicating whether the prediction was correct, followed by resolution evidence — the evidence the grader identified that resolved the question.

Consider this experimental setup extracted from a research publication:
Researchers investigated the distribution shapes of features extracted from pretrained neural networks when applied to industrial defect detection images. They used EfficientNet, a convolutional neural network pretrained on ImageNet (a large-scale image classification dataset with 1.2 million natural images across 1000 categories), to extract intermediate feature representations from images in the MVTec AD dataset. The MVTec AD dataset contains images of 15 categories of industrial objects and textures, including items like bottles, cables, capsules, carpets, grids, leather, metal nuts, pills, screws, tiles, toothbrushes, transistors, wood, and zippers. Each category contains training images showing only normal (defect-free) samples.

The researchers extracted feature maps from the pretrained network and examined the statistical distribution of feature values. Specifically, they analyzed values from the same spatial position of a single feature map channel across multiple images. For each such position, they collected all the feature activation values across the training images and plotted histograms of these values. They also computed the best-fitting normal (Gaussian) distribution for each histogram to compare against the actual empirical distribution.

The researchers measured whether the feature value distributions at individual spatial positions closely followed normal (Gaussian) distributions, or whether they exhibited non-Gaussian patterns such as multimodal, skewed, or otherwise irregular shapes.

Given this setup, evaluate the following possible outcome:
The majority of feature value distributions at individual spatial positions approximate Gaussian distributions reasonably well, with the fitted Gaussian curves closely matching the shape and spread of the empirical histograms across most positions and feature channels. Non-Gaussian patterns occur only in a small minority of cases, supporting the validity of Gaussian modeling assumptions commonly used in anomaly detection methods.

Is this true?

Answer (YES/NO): NO